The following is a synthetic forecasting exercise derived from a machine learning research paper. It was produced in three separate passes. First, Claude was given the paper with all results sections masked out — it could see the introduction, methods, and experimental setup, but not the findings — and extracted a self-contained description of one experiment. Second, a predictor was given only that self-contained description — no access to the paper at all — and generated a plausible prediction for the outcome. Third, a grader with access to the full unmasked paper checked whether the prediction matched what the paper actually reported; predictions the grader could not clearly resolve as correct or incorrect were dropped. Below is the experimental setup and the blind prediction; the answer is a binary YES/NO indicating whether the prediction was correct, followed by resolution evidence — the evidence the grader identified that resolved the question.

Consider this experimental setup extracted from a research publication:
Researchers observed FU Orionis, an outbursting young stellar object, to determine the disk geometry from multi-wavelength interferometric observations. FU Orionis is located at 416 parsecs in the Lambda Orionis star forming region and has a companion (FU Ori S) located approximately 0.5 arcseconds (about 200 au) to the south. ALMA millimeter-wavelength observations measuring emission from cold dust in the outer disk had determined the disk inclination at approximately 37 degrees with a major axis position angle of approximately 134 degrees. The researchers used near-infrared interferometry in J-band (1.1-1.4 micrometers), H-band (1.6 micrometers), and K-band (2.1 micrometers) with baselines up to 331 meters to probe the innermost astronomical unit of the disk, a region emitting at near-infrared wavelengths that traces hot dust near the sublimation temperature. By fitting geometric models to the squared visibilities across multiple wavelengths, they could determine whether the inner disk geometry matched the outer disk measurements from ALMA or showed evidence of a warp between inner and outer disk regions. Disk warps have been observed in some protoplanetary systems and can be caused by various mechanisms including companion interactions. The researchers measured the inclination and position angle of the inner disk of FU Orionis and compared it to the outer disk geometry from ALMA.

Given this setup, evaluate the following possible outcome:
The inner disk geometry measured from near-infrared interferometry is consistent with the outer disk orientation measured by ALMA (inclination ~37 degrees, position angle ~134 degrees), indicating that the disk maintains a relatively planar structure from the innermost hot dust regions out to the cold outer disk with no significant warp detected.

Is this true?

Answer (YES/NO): YES